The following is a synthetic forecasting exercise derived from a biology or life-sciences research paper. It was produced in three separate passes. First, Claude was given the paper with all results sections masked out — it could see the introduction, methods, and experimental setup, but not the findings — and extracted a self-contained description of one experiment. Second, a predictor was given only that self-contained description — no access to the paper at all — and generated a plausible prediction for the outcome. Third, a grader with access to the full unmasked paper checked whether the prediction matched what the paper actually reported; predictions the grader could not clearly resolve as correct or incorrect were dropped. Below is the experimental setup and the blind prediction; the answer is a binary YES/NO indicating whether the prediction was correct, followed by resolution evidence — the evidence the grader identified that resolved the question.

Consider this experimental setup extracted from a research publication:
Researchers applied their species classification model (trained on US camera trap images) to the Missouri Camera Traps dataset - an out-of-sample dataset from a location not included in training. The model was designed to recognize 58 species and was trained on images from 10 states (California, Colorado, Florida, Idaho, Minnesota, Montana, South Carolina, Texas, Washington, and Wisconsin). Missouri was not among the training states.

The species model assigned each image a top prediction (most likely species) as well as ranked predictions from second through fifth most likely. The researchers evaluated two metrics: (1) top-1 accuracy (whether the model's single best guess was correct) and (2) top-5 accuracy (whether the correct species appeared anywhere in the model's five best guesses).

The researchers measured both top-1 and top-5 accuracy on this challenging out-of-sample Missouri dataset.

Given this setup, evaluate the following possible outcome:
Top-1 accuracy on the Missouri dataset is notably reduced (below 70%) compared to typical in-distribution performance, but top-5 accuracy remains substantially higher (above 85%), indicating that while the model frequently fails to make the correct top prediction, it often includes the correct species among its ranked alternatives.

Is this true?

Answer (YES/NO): NO